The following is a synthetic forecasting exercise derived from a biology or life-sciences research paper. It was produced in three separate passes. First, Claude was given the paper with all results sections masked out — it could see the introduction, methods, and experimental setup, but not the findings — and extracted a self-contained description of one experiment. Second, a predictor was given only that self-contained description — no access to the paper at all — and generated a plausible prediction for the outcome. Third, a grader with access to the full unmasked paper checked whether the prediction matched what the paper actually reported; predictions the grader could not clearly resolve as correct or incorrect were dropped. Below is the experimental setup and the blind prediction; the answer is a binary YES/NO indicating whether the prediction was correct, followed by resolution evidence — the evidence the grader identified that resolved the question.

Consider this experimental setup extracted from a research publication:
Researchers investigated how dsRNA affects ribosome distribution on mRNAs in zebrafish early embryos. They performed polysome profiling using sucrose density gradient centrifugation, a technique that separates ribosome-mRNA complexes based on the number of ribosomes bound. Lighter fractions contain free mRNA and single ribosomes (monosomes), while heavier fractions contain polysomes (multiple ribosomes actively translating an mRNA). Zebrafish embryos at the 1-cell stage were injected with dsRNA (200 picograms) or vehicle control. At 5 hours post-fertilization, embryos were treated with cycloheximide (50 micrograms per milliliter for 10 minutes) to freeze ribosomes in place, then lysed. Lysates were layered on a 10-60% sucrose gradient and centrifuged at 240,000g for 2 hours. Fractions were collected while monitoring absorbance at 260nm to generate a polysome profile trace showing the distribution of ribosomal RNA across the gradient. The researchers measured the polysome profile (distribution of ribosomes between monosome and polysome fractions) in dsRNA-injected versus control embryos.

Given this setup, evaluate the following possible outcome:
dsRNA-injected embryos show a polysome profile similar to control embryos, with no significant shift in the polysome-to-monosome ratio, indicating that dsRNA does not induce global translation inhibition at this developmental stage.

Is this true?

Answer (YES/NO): NO